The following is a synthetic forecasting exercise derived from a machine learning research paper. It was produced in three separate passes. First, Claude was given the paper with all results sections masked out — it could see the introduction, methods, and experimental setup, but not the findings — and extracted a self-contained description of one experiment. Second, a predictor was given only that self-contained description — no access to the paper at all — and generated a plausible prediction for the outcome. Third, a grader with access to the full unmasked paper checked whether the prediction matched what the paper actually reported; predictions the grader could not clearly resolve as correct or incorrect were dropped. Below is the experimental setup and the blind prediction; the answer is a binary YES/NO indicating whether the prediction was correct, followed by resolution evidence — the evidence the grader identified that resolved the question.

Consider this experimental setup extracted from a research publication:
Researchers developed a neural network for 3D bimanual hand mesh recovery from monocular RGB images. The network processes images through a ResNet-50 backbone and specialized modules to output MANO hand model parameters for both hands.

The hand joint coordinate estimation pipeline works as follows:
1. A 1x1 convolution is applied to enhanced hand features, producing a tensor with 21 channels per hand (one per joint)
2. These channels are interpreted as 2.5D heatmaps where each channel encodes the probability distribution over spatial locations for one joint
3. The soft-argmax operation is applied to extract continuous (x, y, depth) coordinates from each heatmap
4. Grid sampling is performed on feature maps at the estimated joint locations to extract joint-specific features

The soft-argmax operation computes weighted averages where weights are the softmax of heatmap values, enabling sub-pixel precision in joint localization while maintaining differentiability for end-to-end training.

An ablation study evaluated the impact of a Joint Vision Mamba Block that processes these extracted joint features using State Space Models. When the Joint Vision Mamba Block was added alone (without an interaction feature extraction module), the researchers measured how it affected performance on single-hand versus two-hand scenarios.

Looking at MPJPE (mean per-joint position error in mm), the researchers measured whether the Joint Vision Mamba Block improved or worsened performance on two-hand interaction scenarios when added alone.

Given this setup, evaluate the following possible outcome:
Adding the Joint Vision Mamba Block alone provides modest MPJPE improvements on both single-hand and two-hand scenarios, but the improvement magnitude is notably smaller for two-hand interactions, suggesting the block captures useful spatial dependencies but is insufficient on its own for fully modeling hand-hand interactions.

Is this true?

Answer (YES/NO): NO